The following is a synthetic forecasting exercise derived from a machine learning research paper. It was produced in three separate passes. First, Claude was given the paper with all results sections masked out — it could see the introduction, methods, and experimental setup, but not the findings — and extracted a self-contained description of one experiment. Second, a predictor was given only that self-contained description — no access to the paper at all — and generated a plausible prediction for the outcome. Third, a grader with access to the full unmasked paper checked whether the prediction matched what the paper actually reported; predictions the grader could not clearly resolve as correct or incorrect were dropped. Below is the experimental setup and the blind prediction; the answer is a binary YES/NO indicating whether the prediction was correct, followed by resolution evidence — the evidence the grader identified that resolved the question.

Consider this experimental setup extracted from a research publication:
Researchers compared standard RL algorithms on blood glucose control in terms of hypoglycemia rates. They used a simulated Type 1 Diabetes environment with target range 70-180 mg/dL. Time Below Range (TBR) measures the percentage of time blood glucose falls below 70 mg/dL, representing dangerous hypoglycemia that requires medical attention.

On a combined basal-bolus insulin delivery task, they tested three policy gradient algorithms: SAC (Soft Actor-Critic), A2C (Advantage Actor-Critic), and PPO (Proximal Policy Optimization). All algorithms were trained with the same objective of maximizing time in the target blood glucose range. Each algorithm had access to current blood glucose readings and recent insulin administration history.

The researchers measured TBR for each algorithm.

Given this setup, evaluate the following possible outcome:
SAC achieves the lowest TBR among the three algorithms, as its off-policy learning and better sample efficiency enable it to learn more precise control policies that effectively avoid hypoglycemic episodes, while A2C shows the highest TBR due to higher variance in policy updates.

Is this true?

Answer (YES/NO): NO